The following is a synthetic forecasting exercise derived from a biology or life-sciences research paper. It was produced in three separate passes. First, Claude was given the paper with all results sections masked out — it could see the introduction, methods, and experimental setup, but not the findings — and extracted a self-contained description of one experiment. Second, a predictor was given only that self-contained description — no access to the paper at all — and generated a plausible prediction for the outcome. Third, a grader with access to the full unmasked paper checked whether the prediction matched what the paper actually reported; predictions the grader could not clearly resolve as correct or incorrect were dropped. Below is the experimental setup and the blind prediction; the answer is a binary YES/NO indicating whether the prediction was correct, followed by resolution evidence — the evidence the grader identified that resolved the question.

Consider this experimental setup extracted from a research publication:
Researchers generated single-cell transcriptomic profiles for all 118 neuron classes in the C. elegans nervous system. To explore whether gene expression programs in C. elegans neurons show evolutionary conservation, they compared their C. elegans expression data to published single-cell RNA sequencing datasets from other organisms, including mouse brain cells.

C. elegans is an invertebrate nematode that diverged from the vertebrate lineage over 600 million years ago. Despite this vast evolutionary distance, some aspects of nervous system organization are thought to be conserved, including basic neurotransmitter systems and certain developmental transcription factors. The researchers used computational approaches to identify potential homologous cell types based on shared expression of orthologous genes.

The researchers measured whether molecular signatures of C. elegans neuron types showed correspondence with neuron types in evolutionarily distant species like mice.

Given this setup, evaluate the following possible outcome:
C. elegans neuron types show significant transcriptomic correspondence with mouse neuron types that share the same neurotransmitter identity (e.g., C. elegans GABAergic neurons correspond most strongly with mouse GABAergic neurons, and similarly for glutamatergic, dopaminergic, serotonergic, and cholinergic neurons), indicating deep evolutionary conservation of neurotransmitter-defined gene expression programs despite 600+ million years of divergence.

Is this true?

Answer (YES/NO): NO